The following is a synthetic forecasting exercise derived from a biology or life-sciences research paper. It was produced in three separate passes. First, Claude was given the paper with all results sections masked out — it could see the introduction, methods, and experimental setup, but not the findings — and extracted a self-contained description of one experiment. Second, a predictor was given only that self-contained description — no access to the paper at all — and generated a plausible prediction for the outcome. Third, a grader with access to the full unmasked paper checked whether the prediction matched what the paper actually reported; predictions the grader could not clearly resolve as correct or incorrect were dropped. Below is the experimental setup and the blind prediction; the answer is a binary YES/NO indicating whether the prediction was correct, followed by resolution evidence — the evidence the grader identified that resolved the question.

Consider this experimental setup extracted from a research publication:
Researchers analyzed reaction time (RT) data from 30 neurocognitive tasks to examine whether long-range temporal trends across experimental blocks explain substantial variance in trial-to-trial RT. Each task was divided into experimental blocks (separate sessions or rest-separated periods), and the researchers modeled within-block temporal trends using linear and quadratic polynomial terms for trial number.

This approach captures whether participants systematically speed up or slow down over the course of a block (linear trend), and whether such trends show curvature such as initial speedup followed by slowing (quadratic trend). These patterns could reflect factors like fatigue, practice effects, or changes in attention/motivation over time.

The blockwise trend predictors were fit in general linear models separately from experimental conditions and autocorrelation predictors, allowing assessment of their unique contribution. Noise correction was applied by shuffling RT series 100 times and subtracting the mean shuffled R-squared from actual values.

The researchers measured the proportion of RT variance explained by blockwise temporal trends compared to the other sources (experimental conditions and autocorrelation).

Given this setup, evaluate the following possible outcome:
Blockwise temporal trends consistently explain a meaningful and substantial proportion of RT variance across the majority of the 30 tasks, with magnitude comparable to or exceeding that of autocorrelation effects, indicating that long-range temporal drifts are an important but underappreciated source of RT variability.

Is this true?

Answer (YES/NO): NO